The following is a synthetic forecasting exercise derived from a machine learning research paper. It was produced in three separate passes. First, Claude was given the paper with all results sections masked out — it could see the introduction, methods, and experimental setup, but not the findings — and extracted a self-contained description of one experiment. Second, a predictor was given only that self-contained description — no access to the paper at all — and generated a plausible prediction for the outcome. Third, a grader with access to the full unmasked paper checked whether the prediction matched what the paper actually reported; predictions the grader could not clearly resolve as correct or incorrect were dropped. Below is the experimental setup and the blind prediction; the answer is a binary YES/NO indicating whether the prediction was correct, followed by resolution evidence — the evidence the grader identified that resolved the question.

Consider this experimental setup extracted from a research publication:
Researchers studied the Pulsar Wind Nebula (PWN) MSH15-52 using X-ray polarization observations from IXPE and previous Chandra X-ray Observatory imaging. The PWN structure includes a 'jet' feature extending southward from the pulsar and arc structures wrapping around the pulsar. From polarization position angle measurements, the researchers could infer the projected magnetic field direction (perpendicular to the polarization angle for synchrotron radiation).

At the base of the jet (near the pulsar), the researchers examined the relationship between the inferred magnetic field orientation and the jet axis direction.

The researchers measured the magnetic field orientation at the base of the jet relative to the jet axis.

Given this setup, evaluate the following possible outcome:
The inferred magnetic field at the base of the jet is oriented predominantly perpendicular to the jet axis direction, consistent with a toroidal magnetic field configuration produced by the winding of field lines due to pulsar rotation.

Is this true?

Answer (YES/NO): NO